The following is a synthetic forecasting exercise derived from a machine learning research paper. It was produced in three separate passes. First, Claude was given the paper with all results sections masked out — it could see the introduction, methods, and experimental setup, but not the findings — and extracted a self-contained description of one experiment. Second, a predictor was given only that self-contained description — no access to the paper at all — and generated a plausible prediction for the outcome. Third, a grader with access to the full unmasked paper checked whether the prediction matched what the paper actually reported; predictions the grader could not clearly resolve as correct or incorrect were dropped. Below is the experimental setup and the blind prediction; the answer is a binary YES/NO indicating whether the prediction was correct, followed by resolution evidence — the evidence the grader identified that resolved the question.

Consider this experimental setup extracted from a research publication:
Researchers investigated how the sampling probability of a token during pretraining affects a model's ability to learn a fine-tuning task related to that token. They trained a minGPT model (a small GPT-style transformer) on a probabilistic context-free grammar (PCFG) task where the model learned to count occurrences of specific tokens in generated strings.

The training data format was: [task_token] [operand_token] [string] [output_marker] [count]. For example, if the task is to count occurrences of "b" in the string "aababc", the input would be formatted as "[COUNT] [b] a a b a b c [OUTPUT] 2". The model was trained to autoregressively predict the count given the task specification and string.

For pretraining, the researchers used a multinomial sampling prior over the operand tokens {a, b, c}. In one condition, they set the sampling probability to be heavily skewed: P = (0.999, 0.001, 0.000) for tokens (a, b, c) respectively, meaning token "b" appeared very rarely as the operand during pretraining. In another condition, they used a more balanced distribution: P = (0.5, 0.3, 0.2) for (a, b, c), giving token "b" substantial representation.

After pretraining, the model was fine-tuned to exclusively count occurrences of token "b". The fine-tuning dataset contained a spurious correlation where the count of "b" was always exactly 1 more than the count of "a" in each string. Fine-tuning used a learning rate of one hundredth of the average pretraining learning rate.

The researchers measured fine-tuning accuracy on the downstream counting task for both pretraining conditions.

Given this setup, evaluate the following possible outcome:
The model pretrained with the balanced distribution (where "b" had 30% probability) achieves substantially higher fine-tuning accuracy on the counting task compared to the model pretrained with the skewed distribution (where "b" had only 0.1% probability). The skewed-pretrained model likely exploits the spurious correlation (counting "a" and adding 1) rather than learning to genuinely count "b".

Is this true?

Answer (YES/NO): YES